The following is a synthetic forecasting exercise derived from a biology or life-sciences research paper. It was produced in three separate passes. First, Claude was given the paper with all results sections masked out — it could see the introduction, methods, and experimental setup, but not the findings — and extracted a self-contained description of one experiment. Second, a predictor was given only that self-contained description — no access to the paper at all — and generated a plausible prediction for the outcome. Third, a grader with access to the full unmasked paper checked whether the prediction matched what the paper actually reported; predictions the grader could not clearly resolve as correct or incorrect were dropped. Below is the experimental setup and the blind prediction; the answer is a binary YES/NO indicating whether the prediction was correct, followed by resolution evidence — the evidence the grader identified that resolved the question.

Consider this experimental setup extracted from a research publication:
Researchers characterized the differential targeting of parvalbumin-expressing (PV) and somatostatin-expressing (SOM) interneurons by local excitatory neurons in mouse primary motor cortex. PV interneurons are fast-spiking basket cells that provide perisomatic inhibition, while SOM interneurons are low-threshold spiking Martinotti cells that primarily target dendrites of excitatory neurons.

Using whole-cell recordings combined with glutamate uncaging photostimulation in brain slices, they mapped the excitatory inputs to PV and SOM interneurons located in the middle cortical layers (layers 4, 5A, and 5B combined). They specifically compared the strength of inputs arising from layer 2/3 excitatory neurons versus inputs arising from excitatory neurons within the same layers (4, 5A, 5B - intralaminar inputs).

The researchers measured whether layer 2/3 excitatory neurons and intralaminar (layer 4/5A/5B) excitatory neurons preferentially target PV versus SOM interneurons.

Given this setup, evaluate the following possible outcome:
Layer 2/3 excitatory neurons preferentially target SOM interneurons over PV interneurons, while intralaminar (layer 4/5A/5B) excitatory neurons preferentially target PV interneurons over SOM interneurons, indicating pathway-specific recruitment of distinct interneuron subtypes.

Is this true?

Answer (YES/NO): YES